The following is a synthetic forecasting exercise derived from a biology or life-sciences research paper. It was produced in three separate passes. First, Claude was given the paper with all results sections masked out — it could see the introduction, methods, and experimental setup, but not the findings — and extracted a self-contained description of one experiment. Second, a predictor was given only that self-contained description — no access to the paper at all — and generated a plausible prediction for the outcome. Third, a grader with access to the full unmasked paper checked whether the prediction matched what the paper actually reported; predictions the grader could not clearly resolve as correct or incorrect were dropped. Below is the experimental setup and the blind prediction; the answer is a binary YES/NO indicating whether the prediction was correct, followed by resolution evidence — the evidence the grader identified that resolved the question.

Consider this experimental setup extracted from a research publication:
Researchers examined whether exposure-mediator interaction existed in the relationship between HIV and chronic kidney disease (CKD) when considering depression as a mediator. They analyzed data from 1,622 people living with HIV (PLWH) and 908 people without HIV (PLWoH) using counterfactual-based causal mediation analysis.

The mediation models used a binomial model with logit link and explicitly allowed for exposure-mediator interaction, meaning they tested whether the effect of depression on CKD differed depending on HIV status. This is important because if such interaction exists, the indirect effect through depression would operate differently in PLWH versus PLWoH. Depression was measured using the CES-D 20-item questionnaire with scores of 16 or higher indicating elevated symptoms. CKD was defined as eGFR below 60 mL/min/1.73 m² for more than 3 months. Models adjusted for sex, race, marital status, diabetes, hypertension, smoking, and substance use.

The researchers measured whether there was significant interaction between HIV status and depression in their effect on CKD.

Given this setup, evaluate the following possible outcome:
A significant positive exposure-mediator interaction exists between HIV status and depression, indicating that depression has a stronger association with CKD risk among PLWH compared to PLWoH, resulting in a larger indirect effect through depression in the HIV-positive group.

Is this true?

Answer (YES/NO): NO